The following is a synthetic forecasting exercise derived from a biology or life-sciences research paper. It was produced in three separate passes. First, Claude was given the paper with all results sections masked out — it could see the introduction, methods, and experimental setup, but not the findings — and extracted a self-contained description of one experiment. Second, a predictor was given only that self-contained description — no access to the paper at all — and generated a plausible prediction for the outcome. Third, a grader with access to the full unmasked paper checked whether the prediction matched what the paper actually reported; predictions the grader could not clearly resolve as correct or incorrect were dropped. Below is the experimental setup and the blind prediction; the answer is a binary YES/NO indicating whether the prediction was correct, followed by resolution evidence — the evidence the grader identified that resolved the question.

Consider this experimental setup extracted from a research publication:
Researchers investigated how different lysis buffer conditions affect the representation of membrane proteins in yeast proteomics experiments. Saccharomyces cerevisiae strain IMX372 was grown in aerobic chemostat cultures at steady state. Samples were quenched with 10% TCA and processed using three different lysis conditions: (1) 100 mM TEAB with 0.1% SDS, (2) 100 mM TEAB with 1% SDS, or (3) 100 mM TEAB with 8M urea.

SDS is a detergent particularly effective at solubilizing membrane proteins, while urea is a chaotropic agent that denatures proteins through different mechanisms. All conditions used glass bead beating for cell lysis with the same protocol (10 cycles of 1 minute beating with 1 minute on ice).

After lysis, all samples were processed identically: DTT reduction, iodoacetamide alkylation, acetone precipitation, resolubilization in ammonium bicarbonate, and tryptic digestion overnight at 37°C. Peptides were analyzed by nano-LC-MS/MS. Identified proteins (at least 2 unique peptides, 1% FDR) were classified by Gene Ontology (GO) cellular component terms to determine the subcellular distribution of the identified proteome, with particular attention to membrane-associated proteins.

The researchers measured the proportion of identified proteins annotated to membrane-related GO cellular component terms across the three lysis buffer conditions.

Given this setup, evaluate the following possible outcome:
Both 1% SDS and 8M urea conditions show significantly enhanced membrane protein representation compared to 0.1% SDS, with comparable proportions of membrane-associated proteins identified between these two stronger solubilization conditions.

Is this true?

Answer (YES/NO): NO